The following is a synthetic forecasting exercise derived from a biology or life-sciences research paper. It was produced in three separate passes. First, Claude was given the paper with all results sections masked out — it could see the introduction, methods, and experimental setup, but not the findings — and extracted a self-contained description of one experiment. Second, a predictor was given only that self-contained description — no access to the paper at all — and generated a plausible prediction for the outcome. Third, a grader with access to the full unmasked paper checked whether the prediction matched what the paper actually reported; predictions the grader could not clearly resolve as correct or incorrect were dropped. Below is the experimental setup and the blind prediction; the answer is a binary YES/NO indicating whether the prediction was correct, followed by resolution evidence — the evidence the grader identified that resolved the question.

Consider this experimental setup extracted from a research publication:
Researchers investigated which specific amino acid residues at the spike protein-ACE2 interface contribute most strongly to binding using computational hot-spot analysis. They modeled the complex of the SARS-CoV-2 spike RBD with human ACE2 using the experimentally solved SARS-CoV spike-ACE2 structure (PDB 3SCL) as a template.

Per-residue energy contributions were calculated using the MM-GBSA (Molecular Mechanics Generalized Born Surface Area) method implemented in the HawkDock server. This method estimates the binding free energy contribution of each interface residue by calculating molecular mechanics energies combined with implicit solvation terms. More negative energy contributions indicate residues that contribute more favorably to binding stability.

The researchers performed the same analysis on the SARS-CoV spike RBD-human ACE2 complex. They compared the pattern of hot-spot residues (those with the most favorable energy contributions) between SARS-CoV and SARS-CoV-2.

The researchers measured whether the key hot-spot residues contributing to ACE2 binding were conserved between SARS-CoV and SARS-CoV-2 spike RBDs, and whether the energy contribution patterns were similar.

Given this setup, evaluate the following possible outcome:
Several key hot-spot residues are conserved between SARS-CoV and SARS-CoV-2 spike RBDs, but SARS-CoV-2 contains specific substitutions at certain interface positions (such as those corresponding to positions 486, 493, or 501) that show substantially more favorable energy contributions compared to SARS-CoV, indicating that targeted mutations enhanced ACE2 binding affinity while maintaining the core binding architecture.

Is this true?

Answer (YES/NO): NO